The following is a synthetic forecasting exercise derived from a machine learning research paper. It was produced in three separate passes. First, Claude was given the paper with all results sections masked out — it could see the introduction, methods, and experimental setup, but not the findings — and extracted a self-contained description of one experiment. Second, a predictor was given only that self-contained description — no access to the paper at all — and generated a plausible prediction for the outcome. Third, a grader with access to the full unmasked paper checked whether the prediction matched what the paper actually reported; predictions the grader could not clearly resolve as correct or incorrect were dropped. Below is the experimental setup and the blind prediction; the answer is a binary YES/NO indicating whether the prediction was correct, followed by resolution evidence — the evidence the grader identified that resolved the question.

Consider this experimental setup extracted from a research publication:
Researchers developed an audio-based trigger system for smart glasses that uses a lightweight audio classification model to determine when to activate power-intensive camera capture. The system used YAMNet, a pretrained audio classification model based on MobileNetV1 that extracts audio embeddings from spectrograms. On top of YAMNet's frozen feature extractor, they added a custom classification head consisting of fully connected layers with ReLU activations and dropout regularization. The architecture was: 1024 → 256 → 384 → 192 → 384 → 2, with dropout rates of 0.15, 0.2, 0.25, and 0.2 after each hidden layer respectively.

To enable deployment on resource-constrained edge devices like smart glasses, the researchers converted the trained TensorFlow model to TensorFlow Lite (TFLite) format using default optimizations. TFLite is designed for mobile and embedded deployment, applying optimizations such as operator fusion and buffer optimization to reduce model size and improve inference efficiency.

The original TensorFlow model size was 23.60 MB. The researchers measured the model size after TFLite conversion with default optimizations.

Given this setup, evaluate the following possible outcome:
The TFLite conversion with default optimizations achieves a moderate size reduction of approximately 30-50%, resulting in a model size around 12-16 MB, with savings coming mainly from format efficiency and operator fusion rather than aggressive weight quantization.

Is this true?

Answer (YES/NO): NO